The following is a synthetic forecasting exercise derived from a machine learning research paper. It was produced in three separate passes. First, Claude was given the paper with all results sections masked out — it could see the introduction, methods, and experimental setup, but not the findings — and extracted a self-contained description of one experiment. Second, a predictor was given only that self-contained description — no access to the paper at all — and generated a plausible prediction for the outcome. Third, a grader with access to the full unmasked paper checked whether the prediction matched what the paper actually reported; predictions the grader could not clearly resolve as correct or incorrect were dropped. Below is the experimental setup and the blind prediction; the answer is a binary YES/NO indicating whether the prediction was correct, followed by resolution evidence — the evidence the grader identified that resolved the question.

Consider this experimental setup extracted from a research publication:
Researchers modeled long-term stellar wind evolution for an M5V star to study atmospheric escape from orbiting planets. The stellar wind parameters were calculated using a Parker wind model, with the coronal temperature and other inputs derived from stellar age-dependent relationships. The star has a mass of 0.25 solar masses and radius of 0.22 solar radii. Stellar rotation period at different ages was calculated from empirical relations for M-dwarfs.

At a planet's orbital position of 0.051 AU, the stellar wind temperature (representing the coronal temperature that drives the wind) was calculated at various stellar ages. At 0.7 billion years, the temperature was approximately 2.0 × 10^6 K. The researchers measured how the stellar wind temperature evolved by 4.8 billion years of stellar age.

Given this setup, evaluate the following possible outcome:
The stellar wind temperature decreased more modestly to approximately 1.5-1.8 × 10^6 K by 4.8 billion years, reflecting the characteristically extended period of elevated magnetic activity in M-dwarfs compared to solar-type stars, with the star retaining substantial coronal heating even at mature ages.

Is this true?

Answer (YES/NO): NO